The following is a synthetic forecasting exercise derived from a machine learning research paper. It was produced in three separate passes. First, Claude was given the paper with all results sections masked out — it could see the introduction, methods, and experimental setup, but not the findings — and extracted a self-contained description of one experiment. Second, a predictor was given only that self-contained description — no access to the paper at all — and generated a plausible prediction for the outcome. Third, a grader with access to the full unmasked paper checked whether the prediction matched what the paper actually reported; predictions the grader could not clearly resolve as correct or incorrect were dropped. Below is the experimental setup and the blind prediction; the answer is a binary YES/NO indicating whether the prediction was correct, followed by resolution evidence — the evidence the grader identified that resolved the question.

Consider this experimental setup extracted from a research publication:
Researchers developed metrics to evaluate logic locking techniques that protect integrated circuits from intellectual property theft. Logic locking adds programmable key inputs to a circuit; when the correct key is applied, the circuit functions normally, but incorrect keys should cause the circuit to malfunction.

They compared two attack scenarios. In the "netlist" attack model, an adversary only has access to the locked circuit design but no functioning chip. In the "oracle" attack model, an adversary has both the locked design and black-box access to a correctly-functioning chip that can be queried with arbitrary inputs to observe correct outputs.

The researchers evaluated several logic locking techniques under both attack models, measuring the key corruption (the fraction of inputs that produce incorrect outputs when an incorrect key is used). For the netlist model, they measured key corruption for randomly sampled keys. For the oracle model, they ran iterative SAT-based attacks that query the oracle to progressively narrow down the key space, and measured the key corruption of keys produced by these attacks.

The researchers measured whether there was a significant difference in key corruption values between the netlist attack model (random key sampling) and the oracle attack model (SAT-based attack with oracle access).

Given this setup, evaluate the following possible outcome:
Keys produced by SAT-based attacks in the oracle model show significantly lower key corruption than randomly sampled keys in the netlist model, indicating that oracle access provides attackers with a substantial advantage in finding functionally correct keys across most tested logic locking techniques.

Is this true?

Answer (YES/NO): YES